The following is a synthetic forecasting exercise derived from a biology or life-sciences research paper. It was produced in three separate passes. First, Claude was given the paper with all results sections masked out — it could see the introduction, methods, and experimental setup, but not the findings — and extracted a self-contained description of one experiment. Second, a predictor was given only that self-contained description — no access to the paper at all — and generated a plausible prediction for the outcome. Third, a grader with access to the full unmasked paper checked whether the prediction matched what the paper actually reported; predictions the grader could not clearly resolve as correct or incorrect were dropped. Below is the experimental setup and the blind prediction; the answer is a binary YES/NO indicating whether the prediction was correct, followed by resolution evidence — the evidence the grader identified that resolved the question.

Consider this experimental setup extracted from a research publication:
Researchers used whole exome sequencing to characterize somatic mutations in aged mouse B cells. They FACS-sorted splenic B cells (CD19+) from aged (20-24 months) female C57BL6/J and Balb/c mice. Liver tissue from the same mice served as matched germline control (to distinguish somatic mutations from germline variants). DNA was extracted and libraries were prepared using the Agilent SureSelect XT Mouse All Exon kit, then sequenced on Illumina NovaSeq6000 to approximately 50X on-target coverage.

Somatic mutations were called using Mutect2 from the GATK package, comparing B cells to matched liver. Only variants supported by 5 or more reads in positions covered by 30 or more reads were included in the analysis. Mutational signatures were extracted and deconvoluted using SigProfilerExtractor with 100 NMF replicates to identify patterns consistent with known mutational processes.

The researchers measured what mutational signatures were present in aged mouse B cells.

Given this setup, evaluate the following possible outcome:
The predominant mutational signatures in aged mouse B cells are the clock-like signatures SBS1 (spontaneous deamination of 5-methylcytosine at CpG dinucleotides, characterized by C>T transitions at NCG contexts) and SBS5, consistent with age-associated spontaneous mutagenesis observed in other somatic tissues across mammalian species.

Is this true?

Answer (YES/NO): NO